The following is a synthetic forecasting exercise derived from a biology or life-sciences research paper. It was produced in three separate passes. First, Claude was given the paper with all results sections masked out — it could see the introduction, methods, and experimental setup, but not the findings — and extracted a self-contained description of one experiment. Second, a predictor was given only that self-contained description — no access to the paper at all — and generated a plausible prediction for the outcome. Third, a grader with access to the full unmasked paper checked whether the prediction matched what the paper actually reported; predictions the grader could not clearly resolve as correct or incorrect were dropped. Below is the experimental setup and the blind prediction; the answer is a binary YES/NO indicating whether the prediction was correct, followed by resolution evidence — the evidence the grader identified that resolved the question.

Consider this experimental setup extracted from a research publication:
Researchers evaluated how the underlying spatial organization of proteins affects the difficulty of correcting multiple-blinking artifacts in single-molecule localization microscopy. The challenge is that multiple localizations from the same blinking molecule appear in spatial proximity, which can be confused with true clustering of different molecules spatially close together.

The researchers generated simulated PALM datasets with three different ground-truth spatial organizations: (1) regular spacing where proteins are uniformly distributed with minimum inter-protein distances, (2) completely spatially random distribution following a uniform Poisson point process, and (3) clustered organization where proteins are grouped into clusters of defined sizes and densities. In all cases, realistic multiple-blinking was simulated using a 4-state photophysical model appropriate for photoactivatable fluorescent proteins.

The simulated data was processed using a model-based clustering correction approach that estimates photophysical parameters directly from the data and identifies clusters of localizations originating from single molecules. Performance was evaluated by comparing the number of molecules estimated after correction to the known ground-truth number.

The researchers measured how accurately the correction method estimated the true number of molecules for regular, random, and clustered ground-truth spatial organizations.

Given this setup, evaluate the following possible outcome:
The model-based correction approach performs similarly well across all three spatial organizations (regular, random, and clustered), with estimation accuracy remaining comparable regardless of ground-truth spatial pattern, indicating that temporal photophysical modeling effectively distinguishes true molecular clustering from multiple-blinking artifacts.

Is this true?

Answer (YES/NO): YES